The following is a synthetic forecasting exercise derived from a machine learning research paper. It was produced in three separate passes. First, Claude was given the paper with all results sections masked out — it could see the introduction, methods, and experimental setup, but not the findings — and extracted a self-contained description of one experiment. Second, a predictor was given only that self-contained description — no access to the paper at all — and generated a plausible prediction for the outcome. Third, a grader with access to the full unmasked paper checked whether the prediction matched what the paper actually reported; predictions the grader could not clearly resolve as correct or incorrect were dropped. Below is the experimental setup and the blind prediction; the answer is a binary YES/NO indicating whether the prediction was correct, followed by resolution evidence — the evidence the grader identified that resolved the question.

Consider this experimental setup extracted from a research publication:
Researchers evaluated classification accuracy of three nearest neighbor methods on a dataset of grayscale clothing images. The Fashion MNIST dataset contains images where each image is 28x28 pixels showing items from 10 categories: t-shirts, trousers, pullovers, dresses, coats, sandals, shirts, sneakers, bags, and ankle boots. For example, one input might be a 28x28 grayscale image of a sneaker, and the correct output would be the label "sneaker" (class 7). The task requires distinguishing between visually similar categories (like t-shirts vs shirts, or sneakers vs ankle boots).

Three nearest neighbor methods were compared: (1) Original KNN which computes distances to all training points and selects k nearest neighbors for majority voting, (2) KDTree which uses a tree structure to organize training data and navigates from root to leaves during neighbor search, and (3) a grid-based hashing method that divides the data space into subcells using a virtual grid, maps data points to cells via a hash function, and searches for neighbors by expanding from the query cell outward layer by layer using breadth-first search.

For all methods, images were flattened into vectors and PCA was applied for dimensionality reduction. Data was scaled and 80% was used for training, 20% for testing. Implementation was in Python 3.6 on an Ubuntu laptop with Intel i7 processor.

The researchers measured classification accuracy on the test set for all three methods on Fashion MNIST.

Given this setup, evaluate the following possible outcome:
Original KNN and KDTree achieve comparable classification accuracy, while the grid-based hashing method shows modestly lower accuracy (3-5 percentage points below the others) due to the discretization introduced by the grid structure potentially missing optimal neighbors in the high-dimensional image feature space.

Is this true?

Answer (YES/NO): NO